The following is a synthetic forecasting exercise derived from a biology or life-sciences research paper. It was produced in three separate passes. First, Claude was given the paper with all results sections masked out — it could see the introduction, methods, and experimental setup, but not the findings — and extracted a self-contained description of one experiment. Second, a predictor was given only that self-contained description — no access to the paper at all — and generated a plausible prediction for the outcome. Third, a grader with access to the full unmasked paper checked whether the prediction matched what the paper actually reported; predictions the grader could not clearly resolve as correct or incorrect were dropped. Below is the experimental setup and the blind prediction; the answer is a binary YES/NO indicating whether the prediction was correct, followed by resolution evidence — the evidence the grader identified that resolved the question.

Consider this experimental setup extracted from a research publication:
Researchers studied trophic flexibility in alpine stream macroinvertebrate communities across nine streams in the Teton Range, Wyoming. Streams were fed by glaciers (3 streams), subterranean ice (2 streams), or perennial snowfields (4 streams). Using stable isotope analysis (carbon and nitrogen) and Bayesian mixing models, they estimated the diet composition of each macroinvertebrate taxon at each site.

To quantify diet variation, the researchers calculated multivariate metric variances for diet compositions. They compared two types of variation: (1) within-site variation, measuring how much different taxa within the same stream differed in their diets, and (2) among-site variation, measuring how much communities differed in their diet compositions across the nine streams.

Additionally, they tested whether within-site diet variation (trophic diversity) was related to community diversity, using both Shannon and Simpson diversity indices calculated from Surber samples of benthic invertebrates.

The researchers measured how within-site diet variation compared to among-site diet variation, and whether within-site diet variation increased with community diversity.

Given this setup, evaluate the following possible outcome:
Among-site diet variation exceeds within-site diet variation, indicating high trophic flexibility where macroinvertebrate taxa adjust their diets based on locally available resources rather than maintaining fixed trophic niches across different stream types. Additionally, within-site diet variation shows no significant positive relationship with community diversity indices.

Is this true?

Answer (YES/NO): YES